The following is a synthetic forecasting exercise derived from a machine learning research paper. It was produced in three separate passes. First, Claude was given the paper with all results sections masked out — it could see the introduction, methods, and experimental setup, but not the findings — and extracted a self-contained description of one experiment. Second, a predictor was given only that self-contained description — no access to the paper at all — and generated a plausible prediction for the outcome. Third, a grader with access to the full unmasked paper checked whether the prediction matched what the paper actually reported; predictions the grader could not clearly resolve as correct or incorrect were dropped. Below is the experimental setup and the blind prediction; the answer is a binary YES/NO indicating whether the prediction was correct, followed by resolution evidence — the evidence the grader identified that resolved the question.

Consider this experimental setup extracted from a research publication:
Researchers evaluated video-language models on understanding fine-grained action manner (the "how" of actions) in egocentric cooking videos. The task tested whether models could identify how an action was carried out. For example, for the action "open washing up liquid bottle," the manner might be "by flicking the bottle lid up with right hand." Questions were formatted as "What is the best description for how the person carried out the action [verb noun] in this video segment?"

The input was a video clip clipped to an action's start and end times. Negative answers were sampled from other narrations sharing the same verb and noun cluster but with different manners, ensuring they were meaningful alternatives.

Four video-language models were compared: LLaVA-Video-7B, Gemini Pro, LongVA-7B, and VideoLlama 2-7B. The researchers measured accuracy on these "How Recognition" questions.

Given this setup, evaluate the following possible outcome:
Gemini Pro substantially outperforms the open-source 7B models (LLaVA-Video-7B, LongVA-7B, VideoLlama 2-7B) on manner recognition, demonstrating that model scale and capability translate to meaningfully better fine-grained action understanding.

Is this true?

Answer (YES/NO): NO